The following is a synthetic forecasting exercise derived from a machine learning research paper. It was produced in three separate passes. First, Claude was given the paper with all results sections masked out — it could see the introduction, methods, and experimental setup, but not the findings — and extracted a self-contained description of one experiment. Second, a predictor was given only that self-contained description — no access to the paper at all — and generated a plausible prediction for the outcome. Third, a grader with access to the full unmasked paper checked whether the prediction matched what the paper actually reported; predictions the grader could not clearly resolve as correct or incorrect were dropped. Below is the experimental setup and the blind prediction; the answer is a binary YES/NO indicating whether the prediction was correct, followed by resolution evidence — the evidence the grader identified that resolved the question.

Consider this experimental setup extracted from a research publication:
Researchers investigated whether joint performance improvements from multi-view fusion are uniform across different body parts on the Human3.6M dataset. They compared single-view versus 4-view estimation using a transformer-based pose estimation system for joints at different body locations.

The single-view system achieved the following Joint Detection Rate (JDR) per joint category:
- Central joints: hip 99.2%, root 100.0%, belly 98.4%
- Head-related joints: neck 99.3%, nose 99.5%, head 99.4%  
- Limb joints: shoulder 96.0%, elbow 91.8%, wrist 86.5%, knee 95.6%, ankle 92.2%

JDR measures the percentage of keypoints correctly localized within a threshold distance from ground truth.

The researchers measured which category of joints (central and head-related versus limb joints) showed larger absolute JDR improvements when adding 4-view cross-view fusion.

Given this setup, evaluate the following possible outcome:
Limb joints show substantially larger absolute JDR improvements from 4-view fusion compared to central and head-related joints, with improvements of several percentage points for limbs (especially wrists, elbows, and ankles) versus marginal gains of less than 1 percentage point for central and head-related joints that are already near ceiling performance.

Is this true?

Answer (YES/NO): NO